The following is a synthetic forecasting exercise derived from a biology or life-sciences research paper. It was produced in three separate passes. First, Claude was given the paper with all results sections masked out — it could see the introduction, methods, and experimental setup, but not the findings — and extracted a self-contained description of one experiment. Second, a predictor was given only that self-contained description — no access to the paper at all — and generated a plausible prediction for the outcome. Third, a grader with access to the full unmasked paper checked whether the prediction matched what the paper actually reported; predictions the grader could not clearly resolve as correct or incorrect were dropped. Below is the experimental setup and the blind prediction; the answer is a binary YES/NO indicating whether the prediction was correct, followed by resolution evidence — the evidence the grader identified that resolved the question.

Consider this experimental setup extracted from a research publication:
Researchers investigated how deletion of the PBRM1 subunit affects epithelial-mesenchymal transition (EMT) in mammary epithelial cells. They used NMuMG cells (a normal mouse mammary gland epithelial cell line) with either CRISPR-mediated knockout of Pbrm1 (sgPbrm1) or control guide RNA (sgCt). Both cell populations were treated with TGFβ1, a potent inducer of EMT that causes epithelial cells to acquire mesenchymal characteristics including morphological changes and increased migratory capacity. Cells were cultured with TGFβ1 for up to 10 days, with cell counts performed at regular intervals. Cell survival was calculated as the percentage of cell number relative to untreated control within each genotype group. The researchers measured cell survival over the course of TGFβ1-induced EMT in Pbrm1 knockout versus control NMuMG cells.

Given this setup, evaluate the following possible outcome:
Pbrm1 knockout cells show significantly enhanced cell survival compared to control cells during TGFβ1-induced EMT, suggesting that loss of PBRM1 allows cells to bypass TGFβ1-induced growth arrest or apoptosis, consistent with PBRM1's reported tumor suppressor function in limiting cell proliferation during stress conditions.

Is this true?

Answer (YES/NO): NO